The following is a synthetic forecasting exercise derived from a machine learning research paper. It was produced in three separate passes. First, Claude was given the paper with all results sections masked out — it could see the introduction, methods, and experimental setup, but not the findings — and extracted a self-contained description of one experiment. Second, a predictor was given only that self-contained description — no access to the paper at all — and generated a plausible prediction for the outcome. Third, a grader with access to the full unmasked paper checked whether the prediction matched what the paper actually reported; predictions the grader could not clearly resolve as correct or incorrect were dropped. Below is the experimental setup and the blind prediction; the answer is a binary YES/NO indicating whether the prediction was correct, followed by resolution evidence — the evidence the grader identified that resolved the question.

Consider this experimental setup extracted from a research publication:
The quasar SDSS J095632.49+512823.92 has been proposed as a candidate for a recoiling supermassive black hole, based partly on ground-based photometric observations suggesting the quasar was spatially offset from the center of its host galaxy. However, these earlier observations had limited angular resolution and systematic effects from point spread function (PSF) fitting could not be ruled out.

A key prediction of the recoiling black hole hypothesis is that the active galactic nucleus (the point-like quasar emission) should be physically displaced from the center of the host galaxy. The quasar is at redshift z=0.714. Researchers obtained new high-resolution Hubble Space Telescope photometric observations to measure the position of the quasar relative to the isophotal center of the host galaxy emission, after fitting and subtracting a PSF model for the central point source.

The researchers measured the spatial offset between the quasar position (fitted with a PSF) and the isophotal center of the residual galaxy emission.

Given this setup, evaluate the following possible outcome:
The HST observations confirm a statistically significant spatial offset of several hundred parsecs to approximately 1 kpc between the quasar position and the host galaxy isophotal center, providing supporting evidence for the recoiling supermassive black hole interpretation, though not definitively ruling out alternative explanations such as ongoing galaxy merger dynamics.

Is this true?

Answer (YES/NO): NO